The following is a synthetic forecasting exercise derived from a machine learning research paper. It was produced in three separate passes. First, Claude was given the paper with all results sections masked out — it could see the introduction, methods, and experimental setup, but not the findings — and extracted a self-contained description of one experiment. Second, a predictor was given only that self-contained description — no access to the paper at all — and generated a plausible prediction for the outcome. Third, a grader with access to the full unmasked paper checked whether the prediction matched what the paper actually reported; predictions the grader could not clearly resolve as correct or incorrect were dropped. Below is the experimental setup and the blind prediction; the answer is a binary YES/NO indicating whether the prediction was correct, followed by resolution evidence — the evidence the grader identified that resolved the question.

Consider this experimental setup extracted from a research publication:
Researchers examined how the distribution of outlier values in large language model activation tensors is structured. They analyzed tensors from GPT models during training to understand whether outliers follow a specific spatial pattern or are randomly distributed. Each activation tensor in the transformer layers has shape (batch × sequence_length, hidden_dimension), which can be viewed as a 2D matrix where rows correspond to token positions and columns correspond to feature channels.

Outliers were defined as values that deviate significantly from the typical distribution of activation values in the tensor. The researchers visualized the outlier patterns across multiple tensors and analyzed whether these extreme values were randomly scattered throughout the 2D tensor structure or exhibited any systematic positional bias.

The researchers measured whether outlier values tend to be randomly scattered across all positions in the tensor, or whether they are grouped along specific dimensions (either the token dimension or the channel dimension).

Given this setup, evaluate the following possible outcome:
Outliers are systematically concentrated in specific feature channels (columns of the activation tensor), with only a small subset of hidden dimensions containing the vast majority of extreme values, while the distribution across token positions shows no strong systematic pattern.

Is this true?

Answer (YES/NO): YES